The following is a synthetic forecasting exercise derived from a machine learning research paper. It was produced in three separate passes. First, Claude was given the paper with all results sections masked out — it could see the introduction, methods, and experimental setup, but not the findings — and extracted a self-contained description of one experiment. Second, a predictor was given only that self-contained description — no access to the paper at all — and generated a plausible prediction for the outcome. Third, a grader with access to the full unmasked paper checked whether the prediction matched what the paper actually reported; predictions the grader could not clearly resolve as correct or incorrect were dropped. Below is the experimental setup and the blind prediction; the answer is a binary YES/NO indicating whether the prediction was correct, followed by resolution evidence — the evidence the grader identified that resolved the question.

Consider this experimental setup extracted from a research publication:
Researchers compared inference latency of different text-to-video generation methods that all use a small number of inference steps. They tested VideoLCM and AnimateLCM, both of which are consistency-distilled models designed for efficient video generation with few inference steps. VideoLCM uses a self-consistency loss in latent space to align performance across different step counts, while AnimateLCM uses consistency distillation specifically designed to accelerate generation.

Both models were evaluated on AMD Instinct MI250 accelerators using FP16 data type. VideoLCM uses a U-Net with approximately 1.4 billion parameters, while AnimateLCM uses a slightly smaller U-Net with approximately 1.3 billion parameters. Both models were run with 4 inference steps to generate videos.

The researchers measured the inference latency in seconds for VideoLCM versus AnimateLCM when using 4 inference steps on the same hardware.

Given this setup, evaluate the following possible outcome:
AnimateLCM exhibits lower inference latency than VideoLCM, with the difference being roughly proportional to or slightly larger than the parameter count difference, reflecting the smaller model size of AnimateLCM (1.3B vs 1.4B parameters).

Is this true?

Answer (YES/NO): NO